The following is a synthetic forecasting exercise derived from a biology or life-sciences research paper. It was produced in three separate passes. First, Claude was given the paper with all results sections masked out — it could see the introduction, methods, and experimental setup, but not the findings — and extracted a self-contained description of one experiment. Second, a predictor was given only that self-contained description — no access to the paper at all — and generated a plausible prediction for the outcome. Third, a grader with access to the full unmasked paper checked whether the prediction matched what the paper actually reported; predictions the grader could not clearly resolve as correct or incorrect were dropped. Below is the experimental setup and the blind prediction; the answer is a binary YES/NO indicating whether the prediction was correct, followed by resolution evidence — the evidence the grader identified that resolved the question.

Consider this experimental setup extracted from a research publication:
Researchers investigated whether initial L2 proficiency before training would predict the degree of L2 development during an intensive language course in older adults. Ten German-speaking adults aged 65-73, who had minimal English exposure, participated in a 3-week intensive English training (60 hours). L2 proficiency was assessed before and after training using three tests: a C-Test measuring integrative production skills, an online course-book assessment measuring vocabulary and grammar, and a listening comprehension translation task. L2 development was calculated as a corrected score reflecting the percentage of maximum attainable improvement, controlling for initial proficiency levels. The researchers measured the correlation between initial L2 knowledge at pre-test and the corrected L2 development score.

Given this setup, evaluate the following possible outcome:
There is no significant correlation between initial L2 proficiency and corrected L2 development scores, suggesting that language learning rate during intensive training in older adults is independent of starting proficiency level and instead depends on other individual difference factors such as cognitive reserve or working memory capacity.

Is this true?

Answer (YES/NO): YES